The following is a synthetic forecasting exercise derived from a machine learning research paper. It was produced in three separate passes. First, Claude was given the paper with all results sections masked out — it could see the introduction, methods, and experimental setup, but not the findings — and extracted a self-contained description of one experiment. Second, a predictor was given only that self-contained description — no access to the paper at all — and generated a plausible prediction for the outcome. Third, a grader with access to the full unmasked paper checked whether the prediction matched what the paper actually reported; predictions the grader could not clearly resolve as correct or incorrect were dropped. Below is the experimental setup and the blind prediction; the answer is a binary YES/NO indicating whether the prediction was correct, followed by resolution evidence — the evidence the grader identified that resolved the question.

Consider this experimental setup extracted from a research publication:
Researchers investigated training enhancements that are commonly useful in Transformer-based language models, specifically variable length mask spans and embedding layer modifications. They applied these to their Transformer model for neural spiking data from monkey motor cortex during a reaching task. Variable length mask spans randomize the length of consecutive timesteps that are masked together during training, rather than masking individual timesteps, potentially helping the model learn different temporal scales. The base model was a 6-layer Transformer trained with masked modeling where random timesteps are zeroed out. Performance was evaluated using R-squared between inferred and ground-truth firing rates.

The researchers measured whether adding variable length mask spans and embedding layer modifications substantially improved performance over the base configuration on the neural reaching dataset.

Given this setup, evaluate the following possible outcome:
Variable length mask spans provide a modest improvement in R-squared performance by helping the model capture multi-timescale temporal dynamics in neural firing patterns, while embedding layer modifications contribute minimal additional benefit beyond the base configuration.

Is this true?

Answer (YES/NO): NO